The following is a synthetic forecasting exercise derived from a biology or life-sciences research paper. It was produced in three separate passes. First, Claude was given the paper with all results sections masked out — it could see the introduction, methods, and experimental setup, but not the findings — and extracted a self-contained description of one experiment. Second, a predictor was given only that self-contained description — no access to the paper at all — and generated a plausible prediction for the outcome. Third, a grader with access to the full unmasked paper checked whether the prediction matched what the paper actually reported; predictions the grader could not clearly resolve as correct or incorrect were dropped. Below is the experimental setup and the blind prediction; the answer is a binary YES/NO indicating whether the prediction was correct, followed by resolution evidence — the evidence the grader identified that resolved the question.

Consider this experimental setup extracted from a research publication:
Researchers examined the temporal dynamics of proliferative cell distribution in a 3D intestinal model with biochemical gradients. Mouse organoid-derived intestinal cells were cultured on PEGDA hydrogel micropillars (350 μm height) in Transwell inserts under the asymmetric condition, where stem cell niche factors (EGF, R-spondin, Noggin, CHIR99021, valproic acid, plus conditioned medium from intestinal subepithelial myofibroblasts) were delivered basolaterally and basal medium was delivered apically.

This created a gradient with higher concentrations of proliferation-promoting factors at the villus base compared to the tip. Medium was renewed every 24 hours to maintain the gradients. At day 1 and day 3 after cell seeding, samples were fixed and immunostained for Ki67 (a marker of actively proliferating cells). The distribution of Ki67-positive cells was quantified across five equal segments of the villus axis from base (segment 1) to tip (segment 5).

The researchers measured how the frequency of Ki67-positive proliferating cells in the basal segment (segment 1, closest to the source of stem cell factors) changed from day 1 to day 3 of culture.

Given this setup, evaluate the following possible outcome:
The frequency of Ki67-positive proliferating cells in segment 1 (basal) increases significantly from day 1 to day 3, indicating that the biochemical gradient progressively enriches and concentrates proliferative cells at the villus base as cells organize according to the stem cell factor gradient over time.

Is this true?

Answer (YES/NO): YES